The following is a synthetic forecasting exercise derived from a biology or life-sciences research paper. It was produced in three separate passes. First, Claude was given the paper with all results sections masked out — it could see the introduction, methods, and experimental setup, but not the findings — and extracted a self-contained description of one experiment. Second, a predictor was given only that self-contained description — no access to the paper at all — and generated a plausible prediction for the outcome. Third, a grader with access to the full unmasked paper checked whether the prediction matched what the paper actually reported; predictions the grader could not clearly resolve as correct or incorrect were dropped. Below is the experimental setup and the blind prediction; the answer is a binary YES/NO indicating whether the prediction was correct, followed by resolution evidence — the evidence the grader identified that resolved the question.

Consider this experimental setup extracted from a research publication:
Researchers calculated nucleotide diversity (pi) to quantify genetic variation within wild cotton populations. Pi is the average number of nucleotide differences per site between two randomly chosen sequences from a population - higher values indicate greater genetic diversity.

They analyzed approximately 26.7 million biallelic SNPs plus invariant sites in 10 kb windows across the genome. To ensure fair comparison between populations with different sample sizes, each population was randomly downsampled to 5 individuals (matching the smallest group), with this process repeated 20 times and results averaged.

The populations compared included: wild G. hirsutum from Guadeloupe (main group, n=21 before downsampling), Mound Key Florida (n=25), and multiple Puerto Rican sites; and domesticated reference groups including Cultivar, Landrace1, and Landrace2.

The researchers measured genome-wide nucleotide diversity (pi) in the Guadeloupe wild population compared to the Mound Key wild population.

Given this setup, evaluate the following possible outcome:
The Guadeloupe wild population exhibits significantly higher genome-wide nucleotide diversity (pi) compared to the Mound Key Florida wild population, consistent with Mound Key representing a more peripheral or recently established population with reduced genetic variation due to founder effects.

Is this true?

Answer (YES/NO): NO